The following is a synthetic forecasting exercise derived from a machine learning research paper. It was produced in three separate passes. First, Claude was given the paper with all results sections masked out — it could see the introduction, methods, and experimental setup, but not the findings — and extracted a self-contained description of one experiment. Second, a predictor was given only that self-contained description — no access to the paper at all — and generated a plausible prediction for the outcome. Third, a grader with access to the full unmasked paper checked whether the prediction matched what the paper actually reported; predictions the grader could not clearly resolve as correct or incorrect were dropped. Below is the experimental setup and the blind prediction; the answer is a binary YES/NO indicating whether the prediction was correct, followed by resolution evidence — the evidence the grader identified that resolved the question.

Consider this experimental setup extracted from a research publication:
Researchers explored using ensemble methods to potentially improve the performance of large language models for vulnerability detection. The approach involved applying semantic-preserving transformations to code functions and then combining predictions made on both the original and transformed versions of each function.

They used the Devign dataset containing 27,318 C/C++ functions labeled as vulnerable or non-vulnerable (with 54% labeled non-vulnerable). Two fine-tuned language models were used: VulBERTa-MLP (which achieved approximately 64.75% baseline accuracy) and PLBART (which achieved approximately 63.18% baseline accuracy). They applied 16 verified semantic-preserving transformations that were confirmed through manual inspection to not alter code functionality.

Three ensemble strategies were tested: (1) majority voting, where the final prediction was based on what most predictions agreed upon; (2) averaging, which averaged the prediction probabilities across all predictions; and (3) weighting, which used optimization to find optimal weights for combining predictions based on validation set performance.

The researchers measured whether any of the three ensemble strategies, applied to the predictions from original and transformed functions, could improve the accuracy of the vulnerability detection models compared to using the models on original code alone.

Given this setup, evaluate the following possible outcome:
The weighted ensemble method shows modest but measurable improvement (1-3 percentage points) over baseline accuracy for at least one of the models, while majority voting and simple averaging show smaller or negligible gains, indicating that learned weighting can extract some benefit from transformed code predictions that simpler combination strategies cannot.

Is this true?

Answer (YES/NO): NO